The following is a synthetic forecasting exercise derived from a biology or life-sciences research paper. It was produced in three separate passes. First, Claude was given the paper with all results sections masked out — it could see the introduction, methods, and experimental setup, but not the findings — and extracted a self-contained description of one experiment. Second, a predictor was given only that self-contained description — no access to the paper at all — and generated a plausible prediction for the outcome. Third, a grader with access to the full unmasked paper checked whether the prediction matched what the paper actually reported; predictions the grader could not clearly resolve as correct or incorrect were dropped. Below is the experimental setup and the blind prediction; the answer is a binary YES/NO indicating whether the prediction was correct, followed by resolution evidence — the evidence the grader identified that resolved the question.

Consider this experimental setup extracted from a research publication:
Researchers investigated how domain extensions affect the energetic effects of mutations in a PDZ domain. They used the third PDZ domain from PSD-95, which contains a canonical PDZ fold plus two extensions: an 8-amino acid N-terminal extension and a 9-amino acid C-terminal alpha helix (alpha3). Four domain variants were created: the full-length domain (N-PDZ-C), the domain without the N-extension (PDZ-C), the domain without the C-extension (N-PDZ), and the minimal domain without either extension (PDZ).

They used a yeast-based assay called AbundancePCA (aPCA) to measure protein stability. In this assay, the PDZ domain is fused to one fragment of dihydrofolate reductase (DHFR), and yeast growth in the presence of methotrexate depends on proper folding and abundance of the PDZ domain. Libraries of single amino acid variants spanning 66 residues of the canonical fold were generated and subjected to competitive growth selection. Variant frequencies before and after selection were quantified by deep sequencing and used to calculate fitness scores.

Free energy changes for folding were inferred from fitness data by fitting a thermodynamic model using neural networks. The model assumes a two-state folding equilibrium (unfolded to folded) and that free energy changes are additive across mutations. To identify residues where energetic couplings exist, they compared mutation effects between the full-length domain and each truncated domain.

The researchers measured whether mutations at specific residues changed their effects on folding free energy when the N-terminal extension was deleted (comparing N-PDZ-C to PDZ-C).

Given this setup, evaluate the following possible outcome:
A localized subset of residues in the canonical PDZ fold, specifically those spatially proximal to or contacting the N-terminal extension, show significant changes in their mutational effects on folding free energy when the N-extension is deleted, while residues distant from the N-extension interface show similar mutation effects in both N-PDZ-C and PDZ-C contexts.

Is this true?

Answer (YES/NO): NO